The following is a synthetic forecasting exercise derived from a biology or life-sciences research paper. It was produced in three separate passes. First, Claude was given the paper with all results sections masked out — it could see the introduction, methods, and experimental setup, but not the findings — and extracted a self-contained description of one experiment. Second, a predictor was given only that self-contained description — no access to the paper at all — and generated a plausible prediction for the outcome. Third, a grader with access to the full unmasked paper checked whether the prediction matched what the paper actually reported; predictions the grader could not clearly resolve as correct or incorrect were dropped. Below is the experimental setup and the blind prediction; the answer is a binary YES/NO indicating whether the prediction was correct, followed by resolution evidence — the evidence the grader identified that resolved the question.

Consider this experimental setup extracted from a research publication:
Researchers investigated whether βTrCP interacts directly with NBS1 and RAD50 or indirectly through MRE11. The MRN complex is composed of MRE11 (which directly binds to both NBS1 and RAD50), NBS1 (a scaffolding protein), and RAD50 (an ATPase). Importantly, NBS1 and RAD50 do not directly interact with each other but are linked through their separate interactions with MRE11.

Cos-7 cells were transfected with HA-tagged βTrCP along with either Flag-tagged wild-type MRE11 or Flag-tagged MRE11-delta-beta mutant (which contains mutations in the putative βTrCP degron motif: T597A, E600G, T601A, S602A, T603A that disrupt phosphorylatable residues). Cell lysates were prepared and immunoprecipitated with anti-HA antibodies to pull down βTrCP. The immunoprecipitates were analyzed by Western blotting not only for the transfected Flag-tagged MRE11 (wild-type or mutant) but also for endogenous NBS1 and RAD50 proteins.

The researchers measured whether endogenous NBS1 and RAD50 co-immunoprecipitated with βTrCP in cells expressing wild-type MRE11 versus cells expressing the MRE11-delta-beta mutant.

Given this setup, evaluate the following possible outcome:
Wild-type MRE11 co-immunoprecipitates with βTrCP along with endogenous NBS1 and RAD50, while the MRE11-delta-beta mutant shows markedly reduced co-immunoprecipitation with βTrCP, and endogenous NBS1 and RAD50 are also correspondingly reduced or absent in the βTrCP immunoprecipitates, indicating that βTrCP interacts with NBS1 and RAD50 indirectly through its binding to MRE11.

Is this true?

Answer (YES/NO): NO